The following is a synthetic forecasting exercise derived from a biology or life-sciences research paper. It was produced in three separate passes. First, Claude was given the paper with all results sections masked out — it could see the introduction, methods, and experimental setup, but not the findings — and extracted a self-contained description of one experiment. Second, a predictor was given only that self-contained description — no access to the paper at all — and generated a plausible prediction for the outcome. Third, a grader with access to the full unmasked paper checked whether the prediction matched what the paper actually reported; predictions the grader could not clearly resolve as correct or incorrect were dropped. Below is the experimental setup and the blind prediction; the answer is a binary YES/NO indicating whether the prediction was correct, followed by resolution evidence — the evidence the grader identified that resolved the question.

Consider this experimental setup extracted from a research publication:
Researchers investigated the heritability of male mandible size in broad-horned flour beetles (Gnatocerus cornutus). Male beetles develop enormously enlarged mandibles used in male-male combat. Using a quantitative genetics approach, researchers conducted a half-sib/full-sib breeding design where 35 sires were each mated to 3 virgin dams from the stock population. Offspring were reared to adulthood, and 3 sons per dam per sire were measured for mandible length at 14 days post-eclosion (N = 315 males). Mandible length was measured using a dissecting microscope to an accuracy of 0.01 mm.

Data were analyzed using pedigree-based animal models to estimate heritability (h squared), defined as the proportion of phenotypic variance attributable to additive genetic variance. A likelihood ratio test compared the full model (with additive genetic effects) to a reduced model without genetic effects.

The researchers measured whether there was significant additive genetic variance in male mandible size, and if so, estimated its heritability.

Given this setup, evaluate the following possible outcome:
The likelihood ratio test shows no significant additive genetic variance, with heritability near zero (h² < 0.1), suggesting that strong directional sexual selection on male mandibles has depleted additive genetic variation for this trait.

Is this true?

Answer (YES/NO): NO